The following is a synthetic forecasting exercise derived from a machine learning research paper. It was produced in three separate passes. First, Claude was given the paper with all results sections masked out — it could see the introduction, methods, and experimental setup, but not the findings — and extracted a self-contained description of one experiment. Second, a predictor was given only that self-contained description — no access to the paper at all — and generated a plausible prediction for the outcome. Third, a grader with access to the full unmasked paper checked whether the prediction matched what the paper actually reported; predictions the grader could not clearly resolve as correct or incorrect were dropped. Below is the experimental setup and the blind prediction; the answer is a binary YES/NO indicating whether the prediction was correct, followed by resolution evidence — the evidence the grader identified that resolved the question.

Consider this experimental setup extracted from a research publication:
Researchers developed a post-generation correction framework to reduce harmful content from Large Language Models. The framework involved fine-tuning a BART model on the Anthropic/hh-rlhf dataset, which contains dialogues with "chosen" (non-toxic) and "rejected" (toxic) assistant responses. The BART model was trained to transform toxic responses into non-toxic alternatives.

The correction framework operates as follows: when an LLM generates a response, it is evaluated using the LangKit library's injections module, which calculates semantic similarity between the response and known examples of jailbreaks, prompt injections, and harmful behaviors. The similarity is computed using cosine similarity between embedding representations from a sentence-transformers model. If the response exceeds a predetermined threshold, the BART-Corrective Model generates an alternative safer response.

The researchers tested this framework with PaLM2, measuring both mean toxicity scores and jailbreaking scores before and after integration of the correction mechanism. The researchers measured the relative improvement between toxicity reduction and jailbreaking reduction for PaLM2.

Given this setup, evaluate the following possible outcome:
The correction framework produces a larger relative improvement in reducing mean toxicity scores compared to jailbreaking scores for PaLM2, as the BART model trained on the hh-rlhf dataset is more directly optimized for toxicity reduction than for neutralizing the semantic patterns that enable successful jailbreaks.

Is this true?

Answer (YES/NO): YES